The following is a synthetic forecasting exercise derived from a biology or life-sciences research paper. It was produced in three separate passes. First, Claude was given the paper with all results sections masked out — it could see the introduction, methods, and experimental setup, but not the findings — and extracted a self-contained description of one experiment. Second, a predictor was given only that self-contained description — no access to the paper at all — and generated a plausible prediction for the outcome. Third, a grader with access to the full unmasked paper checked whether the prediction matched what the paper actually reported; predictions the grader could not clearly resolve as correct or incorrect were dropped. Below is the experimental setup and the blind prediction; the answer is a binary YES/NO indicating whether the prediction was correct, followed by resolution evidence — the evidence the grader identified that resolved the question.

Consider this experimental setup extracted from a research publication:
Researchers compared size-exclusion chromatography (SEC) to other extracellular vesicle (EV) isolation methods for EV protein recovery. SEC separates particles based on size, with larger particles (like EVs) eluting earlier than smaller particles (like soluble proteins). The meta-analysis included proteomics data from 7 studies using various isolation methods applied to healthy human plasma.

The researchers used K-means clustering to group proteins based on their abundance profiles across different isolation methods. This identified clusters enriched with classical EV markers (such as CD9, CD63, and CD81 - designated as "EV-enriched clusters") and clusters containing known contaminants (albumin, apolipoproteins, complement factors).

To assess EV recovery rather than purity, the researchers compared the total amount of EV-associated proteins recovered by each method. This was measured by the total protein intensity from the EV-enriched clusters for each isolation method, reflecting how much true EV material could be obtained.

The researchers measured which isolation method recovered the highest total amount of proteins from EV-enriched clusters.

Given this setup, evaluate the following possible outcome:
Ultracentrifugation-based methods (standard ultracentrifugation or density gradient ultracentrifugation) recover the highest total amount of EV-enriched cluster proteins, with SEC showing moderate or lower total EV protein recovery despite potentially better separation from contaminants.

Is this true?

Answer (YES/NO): NO